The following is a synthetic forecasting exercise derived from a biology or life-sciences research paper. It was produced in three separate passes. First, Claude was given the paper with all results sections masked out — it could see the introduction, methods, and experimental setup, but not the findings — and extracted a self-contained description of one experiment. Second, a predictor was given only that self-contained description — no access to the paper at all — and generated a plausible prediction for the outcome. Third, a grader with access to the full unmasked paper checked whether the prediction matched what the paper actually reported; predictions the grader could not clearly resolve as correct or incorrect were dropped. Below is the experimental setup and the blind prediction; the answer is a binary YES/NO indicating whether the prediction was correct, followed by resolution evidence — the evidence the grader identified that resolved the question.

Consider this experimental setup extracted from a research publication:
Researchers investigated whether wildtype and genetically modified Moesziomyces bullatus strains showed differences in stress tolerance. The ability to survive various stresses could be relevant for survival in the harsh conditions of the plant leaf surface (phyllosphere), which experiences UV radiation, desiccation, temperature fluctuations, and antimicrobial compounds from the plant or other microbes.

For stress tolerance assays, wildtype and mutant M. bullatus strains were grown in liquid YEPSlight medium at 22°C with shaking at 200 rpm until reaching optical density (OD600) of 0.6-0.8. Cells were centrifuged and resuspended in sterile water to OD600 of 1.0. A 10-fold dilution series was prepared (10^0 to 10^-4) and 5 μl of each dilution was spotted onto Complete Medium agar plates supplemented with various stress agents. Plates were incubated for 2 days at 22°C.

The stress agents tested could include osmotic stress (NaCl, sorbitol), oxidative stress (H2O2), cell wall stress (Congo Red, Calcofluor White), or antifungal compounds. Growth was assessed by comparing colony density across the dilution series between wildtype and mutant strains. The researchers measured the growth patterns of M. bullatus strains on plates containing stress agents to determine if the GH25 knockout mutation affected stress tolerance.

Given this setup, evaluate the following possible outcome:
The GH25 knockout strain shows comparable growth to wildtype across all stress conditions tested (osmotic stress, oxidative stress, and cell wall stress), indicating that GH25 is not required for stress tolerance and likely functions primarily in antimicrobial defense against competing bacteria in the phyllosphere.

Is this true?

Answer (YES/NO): NO